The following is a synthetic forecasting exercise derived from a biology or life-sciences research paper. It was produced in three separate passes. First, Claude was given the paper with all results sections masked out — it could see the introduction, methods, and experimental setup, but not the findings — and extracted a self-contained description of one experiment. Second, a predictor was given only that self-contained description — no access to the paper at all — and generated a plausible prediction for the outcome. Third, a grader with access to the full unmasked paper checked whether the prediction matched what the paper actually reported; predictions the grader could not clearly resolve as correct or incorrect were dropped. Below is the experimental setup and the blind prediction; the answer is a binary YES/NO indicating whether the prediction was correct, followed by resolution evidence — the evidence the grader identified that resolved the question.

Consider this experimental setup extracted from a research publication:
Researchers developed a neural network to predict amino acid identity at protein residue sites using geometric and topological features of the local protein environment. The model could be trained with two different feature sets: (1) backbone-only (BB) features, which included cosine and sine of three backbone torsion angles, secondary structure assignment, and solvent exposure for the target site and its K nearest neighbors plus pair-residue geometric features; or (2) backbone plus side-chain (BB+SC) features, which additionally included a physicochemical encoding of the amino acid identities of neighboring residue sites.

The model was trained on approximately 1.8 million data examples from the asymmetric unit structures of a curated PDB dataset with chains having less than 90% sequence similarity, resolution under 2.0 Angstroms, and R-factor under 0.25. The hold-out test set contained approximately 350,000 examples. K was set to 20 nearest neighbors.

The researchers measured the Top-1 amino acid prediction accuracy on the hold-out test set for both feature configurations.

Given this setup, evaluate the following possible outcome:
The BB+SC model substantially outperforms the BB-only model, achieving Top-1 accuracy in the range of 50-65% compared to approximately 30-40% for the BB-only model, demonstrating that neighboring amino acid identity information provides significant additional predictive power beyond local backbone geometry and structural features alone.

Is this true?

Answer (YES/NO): NO